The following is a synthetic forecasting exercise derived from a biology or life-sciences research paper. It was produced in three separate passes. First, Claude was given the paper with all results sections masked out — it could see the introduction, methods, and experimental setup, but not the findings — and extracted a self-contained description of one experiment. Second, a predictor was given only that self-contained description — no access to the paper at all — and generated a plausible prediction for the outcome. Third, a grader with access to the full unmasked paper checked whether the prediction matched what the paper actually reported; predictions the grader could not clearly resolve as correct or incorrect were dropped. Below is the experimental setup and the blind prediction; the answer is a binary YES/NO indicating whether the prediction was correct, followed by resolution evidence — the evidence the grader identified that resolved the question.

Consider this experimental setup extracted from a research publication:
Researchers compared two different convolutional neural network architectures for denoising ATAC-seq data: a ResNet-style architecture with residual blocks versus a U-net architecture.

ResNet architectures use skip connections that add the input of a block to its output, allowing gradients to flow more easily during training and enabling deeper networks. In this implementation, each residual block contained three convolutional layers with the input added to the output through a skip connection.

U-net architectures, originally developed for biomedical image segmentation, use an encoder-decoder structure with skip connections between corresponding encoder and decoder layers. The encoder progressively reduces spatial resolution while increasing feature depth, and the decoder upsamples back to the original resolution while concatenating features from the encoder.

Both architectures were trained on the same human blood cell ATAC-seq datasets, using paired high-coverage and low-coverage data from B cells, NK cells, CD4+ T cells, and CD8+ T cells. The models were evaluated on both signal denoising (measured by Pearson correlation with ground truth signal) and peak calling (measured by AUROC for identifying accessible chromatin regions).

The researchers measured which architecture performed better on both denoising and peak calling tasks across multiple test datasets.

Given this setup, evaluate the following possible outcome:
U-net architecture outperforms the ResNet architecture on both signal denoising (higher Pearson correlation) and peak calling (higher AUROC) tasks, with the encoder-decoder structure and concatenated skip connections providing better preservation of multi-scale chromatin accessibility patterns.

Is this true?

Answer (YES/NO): NO